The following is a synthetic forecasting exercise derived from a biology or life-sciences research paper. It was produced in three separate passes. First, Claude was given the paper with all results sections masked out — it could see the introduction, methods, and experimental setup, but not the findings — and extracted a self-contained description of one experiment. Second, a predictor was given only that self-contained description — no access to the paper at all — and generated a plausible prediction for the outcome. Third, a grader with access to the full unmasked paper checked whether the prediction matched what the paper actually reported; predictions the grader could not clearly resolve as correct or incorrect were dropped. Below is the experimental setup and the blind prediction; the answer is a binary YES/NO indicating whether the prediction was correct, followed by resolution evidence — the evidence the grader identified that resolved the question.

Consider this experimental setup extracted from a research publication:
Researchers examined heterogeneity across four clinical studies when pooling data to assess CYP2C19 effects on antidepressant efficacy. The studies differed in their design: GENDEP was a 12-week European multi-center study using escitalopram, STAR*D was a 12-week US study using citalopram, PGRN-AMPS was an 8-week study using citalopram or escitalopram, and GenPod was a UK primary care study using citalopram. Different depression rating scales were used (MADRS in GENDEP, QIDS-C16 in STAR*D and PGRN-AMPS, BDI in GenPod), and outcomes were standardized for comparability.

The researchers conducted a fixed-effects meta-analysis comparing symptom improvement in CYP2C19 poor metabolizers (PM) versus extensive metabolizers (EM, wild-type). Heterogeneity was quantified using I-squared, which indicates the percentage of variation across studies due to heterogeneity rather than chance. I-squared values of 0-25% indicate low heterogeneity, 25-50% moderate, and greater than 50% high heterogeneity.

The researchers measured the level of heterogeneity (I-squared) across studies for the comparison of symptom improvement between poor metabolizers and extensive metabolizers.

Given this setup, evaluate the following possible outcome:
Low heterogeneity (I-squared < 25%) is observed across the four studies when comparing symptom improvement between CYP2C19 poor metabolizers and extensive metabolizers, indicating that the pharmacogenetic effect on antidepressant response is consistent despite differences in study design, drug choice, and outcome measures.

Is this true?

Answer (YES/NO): YES